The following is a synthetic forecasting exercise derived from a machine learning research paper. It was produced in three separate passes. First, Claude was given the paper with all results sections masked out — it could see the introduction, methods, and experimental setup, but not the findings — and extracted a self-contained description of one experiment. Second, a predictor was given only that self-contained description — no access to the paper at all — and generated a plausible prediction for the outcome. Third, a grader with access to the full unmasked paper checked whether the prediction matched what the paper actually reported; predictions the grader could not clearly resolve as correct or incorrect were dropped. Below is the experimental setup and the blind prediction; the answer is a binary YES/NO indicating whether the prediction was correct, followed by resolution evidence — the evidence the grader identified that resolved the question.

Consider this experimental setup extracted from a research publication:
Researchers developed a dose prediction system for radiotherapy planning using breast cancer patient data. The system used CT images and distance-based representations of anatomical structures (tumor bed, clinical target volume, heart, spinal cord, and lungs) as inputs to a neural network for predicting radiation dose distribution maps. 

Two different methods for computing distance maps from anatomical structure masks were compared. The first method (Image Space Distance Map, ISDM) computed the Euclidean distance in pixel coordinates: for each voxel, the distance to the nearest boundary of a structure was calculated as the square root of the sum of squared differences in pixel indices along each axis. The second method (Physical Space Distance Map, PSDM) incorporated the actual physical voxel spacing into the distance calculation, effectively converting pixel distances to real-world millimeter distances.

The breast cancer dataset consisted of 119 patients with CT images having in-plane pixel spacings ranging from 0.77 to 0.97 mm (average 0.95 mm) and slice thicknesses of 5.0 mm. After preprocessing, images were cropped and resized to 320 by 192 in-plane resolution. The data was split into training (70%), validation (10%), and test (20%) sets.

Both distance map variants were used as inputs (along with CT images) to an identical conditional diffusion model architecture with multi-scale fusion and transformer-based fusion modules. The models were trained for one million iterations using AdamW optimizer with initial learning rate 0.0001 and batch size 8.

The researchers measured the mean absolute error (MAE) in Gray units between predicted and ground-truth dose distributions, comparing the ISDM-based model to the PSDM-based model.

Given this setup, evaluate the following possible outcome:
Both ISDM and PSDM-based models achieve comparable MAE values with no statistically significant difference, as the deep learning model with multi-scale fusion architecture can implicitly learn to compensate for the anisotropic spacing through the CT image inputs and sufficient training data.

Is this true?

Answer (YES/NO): NO